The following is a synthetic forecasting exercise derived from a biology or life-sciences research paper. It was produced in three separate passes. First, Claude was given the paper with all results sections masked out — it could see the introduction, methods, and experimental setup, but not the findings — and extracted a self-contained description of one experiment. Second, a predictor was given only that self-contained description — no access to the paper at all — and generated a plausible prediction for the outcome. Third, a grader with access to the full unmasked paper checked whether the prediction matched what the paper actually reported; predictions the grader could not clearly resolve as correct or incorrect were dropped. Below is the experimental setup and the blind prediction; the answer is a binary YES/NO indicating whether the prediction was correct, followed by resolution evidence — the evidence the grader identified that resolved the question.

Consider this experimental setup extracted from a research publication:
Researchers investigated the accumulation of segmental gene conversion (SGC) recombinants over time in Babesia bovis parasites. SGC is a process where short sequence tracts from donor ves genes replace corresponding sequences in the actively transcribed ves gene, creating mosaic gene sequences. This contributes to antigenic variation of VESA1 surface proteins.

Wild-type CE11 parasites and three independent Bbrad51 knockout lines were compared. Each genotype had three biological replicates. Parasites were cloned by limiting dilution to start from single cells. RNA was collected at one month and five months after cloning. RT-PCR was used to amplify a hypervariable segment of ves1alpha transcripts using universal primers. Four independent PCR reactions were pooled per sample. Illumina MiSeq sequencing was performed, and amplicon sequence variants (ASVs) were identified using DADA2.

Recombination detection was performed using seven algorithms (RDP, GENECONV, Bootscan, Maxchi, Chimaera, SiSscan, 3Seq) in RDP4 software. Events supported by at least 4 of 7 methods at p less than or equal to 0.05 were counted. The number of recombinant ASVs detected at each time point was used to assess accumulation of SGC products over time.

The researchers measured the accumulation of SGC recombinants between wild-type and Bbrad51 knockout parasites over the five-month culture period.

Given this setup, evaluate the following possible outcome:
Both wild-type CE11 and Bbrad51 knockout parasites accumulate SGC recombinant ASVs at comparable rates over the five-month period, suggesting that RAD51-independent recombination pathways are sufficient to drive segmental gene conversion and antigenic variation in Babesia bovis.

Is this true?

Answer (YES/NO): NO